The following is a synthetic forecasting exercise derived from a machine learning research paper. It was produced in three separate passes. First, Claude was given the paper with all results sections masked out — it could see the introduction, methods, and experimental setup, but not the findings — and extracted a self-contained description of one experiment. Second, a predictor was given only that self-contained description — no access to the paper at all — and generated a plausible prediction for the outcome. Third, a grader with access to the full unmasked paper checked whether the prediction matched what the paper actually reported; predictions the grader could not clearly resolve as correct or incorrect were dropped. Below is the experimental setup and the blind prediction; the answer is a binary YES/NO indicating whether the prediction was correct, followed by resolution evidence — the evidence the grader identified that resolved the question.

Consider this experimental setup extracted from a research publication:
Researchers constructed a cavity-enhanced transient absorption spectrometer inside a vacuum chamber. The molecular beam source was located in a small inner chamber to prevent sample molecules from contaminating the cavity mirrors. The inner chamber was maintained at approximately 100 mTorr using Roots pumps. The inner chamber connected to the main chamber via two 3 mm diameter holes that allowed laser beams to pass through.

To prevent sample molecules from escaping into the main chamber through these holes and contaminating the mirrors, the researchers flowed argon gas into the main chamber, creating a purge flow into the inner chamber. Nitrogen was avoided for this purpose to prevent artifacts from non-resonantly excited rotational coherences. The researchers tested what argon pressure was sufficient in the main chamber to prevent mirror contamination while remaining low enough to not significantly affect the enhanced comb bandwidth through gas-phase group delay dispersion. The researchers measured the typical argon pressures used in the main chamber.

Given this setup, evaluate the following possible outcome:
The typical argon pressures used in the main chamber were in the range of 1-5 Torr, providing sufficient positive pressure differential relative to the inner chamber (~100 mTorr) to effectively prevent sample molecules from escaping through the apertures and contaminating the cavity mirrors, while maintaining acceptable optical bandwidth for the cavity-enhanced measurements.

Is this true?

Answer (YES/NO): NO